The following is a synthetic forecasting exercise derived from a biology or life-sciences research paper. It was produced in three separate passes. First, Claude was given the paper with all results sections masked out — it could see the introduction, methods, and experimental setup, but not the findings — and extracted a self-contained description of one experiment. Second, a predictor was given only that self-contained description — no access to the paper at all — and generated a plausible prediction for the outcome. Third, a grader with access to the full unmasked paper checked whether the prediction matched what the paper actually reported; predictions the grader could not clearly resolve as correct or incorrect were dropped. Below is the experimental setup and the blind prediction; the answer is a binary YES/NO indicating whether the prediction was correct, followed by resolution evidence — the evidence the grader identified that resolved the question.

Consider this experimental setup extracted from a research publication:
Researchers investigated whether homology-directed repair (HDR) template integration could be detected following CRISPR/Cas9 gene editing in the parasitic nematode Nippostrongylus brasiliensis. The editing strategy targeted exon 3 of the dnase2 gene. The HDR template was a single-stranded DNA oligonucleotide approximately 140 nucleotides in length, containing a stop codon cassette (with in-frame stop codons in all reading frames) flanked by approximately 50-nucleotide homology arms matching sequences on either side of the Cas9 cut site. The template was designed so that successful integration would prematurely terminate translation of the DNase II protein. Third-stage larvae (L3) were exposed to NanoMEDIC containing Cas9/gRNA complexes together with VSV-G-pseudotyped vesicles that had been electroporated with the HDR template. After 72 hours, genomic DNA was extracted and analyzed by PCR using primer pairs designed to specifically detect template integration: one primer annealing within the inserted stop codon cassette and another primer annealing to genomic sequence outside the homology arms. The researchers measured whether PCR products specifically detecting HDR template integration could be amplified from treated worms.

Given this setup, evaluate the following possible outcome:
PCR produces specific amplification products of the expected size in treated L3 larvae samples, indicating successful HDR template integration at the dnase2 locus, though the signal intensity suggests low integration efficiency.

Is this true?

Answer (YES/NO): YES